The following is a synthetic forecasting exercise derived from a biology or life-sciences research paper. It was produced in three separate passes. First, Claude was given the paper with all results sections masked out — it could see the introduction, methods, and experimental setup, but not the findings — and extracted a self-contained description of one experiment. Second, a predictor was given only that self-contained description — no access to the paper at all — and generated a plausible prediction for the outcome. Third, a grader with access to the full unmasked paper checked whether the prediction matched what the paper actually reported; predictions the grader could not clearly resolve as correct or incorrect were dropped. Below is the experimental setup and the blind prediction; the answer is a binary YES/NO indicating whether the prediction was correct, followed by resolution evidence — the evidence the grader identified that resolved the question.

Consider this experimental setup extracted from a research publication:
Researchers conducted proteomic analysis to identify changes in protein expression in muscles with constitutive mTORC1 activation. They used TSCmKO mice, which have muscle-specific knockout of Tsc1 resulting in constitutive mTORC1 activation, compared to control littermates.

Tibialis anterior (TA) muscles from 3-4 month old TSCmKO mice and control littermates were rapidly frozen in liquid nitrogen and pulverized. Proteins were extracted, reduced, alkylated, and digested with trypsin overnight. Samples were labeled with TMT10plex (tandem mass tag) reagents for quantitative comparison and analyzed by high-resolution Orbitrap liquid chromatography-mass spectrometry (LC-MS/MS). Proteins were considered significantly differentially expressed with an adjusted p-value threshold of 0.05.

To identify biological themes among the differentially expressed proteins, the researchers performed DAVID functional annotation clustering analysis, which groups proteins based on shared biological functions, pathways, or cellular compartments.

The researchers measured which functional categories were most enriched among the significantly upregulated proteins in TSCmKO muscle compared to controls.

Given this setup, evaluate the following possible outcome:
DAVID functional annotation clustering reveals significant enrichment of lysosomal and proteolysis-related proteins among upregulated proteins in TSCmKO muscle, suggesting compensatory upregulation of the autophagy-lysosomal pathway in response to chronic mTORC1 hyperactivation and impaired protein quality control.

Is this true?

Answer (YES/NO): NO